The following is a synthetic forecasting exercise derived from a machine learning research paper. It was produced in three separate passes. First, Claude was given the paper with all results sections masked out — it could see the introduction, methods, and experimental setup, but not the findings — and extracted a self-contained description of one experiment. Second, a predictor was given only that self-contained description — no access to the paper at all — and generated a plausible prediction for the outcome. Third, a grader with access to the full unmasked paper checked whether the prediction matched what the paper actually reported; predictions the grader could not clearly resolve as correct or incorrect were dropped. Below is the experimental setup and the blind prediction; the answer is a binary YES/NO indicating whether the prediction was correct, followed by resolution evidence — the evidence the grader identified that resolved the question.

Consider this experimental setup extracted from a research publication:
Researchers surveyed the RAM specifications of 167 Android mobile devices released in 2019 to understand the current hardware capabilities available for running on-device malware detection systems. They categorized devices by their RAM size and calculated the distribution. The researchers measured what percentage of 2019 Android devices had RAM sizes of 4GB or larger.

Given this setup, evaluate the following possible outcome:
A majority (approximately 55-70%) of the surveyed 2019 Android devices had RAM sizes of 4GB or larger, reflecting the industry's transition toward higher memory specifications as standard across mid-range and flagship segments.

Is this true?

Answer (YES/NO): NO